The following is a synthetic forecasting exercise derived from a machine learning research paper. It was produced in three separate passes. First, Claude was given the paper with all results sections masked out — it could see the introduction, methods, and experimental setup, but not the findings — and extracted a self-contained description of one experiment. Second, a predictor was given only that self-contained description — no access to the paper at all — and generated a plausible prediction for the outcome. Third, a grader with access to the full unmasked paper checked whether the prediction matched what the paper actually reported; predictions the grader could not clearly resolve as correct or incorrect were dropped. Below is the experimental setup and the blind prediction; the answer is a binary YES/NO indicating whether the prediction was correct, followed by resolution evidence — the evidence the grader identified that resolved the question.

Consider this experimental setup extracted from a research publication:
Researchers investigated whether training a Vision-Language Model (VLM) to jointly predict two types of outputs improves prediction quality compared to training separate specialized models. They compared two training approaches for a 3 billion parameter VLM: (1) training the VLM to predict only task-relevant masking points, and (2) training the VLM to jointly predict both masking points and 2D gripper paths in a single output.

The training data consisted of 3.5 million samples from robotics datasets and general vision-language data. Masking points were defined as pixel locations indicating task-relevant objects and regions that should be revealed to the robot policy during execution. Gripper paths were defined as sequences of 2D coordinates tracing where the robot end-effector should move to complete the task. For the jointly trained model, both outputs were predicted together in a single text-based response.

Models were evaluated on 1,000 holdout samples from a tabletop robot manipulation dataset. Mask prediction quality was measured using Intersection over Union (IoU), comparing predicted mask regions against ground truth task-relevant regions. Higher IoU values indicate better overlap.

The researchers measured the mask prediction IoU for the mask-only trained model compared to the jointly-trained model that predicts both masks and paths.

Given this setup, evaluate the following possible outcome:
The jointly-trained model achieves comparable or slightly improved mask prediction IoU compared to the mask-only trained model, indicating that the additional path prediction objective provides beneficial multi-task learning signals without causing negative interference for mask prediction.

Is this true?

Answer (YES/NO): NO